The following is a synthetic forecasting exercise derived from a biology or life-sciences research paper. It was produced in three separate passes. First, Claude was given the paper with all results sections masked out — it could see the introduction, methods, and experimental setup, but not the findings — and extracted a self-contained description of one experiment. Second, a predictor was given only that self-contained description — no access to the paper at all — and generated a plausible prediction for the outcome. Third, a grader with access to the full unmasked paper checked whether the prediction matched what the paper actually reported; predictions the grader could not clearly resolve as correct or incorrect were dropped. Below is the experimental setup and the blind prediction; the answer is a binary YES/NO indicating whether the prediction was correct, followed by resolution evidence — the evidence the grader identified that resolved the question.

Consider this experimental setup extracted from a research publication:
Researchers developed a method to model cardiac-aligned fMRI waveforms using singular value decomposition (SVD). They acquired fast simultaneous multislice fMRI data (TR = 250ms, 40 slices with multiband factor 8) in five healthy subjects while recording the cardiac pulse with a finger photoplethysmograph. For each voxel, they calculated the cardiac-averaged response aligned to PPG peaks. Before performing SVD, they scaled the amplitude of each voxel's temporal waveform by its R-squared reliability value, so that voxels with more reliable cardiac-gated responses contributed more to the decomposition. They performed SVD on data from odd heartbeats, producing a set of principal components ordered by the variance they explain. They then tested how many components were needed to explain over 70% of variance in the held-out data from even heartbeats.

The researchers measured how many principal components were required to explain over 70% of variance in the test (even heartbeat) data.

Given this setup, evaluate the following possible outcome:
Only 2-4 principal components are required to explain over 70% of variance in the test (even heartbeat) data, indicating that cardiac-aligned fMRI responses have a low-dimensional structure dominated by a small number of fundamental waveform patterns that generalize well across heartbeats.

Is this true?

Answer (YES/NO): YES